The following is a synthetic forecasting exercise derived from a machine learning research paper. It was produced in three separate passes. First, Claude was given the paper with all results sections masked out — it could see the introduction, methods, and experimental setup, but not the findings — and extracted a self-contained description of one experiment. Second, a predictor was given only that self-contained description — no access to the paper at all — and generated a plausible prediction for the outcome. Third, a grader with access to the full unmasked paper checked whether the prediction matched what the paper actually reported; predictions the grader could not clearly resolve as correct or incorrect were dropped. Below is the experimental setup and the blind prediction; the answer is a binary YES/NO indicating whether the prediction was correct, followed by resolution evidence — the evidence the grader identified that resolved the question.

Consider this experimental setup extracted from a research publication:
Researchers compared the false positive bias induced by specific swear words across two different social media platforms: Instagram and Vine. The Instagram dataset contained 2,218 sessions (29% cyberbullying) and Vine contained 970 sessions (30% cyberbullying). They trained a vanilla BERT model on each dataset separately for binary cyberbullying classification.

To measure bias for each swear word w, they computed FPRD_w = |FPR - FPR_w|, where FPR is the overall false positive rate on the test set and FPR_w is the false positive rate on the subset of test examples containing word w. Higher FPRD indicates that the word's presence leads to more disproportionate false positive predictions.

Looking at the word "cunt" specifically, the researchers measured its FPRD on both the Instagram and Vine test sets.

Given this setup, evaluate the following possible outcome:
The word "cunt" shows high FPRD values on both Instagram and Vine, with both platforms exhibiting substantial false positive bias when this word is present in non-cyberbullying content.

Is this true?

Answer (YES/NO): YES